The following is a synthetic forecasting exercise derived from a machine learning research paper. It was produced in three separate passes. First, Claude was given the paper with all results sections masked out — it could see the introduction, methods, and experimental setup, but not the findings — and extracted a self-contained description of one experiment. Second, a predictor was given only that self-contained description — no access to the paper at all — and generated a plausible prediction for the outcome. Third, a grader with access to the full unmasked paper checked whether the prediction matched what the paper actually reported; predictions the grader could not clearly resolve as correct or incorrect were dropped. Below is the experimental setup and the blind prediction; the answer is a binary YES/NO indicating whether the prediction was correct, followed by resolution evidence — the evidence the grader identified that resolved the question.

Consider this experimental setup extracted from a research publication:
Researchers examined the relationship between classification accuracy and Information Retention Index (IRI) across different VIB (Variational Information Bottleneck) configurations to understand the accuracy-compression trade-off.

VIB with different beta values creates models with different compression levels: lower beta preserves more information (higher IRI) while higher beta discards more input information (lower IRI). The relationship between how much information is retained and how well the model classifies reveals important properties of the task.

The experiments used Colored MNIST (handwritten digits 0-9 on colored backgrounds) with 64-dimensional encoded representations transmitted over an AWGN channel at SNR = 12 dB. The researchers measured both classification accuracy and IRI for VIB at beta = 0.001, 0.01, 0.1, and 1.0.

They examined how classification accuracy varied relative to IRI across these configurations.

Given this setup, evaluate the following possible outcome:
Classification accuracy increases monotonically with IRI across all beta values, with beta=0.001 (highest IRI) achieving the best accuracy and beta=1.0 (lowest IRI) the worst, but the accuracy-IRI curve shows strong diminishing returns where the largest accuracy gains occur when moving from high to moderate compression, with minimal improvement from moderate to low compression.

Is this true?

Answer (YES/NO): YES